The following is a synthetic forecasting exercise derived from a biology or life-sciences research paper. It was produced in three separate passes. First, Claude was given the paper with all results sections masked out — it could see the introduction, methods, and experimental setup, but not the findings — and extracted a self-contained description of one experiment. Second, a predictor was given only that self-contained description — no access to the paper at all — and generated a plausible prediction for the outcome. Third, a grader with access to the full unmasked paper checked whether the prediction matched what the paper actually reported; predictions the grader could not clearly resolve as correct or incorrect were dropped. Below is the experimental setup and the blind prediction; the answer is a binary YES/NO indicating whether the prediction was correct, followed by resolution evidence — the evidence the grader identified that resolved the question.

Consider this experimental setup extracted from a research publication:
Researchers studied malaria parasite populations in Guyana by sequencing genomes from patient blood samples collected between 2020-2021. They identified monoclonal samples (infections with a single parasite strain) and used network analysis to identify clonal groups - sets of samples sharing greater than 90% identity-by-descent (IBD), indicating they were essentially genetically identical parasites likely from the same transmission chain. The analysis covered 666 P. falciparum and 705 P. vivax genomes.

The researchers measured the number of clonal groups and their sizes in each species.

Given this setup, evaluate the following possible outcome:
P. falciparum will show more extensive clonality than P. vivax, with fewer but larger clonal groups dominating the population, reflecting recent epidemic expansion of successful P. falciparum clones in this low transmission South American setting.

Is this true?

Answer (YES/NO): NO